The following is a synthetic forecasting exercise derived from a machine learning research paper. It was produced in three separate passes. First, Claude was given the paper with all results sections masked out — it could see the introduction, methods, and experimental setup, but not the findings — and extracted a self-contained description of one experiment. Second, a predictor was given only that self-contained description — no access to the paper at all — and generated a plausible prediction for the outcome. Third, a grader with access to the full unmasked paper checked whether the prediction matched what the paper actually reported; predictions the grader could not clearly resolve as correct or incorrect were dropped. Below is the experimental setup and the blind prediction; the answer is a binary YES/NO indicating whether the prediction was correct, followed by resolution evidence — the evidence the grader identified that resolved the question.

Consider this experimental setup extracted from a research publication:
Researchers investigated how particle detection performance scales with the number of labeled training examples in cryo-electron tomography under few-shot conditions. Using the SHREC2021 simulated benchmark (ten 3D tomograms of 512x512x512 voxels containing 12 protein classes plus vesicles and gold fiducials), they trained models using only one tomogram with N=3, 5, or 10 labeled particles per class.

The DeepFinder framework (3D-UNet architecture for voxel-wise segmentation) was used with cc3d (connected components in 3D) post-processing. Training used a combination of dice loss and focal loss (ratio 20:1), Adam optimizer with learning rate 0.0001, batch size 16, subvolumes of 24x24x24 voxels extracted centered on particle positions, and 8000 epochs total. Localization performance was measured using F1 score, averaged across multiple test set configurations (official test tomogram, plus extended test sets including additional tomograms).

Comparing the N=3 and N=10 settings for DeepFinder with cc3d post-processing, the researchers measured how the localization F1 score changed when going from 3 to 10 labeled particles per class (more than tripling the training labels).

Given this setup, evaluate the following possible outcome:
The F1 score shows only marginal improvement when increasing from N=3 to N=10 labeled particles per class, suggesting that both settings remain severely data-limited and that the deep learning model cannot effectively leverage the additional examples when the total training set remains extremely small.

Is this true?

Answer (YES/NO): YES